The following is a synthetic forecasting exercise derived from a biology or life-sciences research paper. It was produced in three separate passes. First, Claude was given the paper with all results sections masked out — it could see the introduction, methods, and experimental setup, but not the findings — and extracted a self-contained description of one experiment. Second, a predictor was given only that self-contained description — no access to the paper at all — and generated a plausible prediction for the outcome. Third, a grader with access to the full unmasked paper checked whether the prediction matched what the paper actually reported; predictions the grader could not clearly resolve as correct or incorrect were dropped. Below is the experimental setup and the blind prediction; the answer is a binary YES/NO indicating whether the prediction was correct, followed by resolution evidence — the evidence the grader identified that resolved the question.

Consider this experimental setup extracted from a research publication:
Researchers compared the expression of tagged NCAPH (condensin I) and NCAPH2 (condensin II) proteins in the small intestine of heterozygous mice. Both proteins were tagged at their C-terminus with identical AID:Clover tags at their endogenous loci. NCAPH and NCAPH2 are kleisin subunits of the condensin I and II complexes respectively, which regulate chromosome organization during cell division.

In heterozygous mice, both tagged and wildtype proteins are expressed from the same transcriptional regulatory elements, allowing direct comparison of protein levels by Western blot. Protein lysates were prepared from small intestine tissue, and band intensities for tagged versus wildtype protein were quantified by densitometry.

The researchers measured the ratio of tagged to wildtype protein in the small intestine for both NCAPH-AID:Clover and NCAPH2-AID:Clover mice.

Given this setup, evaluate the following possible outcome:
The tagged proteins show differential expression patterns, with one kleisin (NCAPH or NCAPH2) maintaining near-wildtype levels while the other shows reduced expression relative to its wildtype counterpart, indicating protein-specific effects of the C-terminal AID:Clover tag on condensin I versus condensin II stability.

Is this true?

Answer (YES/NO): NO